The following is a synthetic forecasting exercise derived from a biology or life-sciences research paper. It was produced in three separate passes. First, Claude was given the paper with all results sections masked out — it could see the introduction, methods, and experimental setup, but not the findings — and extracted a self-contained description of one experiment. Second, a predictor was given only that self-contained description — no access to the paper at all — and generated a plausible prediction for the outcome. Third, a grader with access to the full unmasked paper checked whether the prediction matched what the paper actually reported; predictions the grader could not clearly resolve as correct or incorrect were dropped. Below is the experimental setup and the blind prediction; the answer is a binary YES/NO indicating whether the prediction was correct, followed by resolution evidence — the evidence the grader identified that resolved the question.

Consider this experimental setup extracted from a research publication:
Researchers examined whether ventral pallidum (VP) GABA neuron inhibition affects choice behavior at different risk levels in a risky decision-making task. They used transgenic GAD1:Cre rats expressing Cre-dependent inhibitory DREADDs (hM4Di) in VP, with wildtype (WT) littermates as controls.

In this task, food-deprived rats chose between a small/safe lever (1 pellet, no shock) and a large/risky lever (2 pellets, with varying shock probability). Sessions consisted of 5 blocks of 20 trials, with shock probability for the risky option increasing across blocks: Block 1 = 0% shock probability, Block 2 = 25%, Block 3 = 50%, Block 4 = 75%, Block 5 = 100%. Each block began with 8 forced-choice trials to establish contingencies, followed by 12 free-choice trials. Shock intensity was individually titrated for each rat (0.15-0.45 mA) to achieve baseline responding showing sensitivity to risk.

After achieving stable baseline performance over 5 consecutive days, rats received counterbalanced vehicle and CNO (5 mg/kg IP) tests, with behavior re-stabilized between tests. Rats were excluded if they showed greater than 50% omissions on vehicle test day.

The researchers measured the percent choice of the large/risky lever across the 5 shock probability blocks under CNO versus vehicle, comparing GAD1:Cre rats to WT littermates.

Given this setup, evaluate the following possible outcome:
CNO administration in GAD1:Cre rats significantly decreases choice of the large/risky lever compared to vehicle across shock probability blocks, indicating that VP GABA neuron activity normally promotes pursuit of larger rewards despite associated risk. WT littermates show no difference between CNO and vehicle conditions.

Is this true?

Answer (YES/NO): YES